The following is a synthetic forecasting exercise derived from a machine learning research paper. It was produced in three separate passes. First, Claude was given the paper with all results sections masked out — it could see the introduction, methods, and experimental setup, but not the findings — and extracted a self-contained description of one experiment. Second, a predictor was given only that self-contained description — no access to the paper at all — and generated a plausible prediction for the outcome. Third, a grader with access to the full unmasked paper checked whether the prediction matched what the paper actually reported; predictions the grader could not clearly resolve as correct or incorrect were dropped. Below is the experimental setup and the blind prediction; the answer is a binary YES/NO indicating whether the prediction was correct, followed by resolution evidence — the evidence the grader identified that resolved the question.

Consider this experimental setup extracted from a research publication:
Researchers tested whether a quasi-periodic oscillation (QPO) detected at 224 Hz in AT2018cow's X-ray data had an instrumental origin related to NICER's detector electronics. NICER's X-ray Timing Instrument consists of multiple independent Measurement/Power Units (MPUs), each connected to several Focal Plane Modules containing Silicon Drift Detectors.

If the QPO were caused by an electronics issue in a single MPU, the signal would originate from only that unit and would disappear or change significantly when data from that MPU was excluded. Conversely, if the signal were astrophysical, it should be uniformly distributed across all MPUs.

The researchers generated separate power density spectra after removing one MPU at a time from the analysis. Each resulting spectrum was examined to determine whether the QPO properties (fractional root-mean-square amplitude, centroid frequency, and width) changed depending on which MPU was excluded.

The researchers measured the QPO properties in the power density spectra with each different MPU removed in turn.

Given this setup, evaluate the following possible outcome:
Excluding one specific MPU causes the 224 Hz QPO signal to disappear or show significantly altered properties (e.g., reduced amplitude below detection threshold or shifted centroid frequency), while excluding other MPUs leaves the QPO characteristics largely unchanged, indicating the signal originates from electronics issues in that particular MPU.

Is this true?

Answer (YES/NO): NO